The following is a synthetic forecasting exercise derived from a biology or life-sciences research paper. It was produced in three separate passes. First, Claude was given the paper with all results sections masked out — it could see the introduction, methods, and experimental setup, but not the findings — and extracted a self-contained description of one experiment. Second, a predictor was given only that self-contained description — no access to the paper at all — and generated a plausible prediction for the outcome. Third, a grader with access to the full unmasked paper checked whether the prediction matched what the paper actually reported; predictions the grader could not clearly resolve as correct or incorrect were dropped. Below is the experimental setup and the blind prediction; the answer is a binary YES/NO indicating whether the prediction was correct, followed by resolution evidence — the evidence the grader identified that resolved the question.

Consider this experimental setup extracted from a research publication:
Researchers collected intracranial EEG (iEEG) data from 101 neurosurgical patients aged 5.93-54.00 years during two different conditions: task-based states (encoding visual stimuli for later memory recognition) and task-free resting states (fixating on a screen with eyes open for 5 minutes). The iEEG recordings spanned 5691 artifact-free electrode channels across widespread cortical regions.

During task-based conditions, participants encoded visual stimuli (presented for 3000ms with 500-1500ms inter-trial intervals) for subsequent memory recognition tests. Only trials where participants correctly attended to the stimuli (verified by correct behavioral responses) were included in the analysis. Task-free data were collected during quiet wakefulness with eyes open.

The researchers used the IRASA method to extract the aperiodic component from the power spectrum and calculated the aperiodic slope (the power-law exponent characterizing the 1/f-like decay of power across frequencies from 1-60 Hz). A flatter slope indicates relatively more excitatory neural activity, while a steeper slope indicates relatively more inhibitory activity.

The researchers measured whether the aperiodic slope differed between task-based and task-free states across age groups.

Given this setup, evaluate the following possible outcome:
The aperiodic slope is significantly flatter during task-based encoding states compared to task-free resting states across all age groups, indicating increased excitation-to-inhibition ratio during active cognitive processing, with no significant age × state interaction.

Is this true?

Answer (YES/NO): NO